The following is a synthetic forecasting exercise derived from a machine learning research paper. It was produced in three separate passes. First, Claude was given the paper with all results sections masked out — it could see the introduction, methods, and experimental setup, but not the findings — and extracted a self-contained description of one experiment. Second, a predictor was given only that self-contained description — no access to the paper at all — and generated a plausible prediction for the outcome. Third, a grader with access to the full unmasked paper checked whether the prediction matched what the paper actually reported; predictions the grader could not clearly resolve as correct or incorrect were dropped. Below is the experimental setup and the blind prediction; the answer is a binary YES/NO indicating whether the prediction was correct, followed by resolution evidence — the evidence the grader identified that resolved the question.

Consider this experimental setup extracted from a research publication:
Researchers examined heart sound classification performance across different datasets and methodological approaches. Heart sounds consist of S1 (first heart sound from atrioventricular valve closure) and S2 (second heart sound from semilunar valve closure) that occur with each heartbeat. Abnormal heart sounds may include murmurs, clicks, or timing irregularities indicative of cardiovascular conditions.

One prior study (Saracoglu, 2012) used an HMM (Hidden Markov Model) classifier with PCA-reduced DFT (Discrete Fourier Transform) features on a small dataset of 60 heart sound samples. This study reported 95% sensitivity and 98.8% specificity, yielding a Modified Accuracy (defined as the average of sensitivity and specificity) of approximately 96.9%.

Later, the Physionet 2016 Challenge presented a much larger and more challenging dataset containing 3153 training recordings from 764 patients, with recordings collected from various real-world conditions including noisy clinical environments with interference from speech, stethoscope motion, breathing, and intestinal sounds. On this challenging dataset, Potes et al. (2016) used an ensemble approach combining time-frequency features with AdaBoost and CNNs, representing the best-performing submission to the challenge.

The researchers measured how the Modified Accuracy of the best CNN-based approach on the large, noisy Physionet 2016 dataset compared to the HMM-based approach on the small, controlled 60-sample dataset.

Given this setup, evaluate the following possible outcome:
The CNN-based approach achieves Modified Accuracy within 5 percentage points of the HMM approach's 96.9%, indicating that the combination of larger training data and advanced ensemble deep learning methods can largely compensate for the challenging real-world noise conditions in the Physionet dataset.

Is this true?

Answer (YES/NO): NO